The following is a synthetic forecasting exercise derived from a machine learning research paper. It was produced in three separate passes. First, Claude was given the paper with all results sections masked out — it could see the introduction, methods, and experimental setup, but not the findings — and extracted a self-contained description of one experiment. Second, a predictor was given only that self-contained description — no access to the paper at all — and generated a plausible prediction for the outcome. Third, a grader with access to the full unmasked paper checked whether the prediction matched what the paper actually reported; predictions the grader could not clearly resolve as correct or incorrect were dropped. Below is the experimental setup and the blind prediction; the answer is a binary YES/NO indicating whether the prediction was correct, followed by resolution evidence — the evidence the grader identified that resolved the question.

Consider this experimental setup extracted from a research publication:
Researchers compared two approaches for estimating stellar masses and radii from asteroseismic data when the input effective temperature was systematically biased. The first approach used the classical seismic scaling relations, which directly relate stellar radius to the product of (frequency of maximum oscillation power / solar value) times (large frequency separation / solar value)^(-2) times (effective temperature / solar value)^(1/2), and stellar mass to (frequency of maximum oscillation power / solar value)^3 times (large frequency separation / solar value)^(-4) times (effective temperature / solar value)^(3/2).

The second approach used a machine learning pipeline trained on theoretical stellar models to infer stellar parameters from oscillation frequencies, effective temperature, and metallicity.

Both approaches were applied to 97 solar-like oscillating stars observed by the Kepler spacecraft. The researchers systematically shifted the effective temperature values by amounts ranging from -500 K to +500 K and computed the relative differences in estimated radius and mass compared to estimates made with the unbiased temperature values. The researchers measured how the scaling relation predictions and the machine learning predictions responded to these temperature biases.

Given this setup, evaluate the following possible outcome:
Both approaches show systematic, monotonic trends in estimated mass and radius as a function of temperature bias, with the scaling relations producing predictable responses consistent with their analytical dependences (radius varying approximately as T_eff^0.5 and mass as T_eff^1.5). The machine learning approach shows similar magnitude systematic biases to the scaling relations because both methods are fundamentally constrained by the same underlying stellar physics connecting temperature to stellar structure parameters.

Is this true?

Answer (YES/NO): NO